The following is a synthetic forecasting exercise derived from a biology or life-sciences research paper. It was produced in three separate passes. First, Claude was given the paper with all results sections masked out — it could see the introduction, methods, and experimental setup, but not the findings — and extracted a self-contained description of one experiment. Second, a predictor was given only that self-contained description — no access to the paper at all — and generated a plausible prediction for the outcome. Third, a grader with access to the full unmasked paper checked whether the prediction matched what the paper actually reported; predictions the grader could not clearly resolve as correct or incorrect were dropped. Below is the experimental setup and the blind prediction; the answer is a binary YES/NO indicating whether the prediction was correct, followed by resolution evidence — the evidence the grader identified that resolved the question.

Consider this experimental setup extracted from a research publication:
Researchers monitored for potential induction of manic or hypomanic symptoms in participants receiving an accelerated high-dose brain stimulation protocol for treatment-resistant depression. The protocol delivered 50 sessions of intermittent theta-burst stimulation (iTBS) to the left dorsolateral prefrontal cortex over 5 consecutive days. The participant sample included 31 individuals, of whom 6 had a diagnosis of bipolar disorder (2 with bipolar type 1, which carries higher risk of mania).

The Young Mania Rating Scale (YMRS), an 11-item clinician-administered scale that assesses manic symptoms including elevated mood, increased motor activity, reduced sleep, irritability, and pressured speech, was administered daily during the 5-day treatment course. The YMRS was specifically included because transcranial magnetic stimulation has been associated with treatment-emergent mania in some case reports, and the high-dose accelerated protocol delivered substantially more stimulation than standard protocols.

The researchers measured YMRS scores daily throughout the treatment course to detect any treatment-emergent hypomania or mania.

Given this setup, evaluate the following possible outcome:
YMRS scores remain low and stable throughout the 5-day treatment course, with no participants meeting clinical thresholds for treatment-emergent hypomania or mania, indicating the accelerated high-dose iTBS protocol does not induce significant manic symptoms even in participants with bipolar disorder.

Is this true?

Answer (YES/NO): YES